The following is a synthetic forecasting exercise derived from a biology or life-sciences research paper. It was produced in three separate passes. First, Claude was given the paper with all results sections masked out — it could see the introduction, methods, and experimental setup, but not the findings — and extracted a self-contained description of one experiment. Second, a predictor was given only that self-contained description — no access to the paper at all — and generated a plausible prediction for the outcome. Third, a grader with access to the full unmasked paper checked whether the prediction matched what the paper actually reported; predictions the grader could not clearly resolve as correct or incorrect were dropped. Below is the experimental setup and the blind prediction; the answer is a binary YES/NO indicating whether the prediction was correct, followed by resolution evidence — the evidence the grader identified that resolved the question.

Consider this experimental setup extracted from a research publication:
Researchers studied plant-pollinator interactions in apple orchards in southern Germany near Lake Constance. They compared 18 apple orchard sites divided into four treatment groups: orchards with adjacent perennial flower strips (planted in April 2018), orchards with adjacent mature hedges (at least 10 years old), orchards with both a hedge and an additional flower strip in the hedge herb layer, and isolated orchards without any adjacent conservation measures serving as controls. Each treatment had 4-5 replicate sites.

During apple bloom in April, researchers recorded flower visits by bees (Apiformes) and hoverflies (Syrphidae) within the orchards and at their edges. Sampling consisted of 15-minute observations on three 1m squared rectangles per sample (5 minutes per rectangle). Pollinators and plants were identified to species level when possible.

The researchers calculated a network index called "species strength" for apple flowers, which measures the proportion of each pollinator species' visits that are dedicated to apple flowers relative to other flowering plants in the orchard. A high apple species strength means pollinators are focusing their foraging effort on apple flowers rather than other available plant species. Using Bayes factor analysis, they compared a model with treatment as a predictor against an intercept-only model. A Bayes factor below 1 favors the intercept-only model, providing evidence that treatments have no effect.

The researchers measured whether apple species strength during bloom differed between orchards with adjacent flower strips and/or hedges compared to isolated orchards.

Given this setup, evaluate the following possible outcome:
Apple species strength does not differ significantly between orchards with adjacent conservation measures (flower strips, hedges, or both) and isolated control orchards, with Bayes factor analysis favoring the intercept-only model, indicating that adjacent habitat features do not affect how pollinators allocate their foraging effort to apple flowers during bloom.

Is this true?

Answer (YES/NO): YES